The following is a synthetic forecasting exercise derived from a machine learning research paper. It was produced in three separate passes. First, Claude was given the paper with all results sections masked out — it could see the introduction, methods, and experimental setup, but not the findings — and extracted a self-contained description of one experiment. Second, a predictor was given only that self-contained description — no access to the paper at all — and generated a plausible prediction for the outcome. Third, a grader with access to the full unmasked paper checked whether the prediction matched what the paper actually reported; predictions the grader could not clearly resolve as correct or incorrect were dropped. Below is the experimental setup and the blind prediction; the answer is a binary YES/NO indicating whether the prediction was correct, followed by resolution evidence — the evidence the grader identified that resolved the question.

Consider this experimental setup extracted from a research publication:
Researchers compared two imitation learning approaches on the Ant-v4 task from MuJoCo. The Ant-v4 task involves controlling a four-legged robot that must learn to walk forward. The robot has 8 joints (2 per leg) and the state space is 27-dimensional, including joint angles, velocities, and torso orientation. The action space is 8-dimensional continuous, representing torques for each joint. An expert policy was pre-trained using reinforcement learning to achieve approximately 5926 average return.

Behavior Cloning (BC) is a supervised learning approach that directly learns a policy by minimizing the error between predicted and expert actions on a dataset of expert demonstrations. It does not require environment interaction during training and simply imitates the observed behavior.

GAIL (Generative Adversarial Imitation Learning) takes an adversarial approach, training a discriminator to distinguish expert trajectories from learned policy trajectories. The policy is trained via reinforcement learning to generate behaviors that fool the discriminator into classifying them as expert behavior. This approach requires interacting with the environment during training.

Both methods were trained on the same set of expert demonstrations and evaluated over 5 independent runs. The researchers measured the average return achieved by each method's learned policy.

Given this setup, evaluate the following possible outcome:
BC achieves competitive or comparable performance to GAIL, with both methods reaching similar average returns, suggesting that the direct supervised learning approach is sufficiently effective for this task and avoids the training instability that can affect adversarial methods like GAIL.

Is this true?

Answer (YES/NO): NO